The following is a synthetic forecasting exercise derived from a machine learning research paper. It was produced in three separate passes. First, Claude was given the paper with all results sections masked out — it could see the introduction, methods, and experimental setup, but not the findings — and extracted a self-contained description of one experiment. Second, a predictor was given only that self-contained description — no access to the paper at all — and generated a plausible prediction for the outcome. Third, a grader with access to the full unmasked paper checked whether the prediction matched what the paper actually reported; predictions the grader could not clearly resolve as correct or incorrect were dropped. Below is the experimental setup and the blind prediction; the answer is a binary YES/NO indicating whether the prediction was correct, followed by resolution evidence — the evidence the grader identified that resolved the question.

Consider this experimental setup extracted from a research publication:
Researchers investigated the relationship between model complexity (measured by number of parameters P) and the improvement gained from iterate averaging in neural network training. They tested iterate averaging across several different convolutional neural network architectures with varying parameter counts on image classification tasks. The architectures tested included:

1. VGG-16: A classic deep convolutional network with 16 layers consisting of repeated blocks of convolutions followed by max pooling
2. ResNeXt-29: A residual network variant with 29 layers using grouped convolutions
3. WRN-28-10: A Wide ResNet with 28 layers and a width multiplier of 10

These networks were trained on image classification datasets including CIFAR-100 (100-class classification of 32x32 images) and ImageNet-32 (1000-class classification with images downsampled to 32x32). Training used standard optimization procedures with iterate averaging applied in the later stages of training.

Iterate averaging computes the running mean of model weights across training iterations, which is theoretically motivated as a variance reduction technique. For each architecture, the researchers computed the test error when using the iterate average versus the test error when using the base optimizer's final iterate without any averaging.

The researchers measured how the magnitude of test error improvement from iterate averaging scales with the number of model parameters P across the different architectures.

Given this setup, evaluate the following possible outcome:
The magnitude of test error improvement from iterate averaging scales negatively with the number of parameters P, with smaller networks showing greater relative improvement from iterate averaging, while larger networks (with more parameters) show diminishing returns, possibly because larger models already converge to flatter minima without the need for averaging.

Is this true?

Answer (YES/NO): NO